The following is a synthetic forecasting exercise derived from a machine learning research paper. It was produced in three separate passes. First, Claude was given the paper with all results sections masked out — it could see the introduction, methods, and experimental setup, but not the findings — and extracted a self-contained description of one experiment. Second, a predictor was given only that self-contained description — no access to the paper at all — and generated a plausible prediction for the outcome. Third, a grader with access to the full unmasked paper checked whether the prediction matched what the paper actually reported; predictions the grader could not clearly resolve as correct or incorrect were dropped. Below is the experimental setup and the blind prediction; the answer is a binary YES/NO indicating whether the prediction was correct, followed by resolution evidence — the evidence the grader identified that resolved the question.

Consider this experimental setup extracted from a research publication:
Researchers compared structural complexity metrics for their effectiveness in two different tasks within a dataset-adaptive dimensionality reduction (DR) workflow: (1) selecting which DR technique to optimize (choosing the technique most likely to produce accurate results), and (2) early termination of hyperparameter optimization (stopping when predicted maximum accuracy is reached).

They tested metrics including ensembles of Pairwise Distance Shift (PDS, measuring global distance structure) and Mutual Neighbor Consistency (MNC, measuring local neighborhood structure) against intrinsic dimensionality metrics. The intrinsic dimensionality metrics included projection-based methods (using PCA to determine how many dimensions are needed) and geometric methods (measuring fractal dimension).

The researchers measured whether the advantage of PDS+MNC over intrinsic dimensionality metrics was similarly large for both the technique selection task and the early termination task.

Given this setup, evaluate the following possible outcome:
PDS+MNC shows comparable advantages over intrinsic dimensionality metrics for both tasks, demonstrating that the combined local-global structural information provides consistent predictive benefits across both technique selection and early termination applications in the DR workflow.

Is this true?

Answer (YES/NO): NO